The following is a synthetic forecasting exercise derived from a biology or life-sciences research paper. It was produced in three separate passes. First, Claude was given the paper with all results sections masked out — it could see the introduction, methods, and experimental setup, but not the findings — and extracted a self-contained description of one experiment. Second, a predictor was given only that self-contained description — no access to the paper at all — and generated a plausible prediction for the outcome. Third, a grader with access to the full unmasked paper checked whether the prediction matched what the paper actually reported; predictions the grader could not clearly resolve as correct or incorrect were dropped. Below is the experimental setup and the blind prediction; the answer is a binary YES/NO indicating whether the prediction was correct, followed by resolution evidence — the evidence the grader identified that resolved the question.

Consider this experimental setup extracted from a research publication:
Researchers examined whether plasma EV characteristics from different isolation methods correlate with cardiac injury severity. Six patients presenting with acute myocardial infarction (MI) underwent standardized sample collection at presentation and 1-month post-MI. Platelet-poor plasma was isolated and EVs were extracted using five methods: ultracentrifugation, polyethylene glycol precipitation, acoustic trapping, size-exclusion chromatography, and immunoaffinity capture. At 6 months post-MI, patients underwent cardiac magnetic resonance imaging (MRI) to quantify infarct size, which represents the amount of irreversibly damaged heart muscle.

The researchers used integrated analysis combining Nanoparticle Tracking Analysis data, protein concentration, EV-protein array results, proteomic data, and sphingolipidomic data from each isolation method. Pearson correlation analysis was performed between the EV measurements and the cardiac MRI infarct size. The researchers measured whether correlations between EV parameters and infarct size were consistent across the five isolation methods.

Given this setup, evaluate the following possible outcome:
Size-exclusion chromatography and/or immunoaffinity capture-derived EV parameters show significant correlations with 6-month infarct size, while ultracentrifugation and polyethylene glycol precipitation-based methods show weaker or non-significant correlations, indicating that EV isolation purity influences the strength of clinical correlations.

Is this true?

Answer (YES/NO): NO